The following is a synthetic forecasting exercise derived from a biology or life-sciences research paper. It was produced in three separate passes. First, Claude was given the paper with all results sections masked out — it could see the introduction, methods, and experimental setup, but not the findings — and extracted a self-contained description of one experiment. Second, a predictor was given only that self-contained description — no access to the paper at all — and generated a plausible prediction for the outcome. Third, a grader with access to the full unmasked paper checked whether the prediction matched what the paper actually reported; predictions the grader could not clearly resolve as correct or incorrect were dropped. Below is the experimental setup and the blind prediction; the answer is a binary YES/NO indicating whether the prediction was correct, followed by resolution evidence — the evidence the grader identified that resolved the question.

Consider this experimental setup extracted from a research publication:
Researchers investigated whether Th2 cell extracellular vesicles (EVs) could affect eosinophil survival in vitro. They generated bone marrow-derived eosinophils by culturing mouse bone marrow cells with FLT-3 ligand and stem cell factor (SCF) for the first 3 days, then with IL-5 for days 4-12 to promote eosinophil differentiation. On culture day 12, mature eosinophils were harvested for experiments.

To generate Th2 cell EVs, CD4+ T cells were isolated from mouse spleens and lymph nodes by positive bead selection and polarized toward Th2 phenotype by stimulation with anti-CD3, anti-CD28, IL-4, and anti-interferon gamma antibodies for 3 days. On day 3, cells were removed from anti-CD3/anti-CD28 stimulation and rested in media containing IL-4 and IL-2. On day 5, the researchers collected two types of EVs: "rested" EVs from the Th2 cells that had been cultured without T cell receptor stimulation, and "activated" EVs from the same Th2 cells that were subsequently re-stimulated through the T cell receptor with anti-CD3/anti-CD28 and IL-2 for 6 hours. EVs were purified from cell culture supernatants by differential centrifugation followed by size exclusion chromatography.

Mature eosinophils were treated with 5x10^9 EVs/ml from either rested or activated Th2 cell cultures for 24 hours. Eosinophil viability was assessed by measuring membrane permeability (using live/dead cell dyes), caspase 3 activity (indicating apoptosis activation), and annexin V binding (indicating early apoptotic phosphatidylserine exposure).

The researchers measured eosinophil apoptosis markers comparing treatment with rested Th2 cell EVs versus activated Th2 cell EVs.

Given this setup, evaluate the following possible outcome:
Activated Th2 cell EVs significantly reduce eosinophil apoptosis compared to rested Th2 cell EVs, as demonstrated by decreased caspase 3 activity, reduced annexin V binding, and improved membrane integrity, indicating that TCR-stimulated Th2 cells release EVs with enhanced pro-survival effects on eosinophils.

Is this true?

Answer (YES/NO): YES